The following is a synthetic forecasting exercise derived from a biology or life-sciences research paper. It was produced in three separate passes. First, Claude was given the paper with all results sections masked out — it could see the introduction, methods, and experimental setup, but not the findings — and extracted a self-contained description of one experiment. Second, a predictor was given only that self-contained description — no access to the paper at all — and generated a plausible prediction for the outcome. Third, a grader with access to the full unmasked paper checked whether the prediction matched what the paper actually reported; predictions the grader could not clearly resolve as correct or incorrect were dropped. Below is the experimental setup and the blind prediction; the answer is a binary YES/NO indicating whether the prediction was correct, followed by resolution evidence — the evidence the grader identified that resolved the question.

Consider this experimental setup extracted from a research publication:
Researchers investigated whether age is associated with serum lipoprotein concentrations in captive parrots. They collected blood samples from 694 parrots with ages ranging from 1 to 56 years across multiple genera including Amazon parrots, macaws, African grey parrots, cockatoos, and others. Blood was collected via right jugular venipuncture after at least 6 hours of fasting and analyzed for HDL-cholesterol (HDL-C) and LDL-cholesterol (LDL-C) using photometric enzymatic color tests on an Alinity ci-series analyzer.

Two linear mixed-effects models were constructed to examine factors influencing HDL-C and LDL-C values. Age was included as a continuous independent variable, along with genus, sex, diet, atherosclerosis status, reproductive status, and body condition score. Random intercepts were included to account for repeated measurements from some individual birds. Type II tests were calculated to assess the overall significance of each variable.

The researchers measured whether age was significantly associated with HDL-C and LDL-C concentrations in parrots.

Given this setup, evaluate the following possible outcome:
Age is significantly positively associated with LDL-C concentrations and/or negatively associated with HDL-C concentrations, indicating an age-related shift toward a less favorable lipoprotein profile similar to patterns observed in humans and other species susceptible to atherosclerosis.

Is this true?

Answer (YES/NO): NO